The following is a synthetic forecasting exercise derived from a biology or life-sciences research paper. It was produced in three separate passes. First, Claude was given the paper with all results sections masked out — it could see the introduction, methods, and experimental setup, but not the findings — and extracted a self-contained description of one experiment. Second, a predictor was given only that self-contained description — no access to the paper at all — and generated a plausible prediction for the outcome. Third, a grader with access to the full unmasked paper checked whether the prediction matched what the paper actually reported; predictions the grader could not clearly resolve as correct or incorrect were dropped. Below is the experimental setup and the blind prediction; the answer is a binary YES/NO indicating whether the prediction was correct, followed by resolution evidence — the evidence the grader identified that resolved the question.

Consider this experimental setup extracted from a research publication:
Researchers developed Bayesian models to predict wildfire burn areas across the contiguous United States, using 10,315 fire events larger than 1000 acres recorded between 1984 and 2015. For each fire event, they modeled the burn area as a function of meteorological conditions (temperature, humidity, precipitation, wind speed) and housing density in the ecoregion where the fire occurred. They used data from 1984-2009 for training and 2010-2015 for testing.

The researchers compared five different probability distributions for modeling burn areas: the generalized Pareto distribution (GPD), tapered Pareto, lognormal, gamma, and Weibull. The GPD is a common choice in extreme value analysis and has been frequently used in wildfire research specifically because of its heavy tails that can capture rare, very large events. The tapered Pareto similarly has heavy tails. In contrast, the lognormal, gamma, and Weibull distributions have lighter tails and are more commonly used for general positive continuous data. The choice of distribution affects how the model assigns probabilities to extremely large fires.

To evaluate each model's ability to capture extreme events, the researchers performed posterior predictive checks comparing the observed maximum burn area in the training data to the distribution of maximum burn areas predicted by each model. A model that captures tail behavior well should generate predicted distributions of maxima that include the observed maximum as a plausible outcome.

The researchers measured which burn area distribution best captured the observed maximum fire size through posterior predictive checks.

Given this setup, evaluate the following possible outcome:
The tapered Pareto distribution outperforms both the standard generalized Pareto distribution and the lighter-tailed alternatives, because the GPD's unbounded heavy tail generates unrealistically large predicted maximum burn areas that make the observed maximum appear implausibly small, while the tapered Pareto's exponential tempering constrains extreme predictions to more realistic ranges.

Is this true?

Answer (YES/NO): NO